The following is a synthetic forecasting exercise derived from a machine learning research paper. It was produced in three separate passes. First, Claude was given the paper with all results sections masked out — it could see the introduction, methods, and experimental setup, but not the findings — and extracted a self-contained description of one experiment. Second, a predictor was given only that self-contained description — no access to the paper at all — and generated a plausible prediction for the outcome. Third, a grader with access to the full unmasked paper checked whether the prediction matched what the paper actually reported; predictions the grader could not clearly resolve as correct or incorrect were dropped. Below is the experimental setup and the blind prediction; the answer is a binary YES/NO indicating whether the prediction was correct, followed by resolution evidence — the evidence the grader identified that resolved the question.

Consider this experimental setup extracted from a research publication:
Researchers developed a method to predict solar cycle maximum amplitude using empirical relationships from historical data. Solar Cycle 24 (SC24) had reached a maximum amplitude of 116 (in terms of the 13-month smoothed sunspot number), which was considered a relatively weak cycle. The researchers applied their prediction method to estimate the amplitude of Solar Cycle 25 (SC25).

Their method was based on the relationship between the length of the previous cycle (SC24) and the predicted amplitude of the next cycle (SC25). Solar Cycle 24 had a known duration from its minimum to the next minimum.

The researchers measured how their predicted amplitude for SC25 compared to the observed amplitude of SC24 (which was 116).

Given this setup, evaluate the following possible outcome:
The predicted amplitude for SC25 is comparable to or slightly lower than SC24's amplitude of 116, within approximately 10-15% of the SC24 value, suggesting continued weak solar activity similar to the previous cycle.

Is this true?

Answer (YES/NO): NO